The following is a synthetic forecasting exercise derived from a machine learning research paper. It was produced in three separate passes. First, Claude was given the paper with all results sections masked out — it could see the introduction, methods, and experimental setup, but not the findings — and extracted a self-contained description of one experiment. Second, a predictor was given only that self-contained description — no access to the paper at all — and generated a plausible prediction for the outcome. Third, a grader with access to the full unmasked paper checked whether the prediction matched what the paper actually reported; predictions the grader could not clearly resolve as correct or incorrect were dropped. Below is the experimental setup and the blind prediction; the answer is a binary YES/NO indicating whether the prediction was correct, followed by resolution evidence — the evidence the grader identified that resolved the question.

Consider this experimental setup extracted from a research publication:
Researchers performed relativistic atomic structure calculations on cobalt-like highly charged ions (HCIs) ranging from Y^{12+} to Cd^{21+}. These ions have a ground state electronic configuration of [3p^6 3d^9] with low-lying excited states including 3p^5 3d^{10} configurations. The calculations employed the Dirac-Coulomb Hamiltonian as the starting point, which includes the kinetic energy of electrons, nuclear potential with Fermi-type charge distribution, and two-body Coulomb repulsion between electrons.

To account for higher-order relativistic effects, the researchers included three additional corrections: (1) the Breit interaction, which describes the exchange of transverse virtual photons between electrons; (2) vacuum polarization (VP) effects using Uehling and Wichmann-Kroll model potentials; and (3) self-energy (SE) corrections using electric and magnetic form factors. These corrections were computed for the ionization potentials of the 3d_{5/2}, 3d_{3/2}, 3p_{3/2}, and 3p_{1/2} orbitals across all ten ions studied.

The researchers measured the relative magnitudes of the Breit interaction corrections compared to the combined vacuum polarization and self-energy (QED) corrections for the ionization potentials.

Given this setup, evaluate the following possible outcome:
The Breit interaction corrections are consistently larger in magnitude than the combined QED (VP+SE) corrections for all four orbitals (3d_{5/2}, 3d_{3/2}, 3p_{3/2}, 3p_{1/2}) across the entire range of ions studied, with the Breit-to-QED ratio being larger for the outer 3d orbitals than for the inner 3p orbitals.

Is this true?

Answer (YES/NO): NO